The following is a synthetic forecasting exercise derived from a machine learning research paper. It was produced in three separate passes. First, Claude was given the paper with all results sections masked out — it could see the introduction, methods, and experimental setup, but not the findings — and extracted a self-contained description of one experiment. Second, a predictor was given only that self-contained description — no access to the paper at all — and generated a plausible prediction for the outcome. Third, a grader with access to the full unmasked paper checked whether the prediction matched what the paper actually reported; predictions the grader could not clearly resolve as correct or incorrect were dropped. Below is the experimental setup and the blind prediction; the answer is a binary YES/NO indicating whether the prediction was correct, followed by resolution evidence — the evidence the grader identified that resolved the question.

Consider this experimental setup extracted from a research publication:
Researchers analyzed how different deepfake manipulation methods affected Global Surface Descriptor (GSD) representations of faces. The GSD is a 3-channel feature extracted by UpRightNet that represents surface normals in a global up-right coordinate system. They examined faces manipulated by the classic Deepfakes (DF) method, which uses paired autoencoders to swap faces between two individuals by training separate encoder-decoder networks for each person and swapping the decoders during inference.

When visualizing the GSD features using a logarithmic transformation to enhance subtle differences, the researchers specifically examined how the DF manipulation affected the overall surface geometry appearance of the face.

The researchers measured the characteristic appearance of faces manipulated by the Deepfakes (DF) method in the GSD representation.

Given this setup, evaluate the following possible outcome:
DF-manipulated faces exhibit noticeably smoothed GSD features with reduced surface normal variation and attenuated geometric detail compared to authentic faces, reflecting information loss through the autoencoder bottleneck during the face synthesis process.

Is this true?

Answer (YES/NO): YES